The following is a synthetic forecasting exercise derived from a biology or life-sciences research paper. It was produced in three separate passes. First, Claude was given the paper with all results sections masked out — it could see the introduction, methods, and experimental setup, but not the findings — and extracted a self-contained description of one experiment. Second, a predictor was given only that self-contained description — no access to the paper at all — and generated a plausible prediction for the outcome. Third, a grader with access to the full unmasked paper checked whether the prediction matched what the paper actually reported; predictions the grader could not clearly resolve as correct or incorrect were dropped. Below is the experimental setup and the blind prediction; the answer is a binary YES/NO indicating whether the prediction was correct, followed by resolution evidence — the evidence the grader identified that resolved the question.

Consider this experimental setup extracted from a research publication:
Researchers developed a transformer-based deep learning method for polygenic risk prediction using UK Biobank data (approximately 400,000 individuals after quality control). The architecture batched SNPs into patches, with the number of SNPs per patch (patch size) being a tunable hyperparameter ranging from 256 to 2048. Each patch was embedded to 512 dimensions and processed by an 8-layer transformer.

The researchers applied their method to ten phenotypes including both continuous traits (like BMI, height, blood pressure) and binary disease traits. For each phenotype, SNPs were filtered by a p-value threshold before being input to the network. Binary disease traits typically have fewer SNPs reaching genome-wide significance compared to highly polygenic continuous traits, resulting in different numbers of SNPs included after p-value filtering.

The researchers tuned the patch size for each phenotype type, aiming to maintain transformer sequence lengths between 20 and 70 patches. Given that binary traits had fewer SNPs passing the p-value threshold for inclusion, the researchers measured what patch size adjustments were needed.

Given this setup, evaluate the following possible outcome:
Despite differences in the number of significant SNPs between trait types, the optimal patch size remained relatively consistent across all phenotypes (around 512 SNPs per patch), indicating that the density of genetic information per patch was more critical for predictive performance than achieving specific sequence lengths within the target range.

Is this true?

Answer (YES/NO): NO